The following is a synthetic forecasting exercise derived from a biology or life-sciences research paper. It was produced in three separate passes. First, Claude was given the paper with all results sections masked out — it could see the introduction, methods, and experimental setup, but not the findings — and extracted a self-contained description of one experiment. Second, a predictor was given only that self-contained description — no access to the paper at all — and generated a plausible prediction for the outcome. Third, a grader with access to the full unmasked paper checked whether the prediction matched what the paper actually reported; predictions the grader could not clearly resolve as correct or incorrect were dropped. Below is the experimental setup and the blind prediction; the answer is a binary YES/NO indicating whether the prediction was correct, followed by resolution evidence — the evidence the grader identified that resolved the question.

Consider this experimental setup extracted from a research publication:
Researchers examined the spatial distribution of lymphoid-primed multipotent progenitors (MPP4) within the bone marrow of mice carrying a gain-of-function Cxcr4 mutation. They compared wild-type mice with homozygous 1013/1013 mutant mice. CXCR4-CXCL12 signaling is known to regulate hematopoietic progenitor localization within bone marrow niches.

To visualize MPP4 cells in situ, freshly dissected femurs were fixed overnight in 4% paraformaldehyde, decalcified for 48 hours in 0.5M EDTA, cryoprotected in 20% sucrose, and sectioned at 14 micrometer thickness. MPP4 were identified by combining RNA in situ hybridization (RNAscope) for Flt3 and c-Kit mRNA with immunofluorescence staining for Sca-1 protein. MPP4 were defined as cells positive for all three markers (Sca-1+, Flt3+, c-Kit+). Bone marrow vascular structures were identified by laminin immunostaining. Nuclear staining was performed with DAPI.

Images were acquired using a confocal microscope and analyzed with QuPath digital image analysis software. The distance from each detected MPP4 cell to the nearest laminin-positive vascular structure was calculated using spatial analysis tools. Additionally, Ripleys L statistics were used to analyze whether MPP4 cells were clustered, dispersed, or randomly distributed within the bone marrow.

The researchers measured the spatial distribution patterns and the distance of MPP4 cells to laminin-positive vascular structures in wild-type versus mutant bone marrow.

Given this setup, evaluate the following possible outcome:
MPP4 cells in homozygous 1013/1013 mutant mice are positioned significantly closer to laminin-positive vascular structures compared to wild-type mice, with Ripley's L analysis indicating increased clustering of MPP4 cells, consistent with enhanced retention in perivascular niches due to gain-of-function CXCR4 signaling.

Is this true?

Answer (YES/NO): NO